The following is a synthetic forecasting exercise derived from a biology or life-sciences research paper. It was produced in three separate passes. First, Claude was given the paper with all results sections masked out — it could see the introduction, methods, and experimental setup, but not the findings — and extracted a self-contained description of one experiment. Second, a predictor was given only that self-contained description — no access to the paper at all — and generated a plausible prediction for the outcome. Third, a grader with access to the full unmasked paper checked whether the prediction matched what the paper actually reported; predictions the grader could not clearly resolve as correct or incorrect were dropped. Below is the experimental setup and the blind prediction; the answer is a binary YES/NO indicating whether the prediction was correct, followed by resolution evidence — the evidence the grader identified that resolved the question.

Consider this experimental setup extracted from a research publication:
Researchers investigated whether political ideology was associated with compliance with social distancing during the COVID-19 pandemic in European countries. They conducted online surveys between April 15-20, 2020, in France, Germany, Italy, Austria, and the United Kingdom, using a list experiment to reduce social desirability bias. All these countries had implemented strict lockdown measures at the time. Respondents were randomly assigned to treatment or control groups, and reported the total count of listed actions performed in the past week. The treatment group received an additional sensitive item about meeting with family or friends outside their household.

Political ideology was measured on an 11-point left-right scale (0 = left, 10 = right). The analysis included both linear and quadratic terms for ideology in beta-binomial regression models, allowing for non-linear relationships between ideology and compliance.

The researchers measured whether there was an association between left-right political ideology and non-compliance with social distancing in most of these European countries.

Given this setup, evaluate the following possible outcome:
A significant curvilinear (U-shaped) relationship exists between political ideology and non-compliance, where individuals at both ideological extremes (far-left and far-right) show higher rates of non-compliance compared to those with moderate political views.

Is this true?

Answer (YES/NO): NO